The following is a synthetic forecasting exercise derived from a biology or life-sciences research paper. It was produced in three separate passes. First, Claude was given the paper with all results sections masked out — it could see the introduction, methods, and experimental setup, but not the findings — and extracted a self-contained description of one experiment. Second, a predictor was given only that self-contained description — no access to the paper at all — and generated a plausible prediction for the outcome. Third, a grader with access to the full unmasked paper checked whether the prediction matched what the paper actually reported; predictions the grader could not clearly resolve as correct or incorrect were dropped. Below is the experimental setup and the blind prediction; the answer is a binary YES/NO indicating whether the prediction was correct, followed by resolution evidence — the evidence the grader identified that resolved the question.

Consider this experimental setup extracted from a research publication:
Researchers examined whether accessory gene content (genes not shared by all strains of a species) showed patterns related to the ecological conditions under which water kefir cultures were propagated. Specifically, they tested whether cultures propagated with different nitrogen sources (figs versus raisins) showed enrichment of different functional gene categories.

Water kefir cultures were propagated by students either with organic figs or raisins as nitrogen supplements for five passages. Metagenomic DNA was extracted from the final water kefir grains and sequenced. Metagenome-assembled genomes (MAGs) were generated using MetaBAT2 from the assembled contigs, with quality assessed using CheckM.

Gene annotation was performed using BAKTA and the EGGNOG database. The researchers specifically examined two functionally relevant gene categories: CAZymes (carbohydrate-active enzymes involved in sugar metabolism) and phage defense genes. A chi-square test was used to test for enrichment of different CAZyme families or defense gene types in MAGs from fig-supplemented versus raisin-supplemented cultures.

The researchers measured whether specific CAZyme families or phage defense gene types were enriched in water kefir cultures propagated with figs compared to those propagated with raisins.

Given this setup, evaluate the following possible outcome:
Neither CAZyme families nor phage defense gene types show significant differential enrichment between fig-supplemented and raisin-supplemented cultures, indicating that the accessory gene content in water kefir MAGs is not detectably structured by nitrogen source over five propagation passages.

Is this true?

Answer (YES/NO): YES